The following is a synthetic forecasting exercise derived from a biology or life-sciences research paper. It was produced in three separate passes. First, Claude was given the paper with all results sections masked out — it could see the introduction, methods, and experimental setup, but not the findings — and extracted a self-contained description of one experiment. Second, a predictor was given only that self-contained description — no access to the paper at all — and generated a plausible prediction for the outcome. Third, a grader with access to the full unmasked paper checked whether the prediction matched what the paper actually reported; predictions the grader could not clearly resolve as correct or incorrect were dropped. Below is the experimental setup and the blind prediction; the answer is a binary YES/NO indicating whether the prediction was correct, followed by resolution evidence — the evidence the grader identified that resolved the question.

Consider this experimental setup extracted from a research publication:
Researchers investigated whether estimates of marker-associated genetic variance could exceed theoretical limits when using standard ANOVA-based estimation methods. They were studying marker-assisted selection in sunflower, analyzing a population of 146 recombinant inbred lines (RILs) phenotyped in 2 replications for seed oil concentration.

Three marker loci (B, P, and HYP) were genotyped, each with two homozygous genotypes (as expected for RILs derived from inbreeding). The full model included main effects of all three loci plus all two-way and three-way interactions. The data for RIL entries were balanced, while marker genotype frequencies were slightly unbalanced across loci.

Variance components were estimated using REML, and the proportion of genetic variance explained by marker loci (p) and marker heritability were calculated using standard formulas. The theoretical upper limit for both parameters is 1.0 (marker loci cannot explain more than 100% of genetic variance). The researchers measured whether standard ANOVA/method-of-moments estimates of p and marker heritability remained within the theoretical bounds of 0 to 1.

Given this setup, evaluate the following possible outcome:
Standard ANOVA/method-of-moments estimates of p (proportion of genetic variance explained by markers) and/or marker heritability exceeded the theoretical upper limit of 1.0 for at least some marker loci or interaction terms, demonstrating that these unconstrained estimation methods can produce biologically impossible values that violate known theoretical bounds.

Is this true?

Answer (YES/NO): YES